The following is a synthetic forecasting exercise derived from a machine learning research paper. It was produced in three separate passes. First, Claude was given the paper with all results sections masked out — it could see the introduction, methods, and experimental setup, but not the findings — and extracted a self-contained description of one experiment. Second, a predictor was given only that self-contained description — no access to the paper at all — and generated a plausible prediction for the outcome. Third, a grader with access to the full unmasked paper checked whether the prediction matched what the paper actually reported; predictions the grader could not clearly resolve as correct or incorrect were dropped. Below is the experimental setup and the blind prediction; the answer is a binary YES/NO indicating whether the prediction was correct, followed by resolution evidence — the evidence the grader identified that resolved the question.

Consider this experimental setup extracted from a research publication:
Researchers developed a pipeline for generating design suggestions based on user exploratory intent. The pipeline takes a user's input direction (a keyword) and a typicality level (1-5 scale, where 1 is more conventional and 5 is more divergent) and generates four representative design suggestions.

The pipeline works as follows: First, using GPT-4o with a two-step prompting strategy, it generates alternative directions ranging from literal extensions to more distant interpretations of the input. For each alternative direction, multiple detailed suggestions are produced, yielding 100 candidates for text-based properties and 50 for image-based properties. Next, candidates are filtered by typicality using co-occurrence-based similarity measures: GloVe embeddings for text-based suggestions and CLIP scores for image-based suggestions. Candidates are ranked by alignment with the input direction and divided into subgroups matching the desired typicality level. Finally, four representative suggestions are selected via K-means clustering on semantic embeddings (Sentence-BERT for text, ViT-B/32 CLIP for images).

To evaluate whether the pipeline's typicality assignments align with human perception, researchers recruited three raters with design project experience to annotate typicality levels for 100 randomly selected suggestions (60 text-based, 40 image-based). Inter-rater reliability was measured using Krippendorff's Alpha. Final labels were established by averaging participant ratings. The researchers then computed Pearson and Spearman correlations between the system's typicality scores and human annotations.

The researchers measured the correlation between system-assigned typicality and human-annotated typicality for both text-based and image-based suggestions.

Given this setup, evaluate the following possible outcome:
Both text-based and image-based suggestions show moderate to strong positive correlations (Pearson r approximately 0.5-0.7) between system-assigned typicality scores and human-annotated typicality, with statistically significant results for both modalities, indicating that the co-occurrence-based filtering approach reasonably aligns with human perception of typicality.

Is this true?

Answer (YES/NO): YES